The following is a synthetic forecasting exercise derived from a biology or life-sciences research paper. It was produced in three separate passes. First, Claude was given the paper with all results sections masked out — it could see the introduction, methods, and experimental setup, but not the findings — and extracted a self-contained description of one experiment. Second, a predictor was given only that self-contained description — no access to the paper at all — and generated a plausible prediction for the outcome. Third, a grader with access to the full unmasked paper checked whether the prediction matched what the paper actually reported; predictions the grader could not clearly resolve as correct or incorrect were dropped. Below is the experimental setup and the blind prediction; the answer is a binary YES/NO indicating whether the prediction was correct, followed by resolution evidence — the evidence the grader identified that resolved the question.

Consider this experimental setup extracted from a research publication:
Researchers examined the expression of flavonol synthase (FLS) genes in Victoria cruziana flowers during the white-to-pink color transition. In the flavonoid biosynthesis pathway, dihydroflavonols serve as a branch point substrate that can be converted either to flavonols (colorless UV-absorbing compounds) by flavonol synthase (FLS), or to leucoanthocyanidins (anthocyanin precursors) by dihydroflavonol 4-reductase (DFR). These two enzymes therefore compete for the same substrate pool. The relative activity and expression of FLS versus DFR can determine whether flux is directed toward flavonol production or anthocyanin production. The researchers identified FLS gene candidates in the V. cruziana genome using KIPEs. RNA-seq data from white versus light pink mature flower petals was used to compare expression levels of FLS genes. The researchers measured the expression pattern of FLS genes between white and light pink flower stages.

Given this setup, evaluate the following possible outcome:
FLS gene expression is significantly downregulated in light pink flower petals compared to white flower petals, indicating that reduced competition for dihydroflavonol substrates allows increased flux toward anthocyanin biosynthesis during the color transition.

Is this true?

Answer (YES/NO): YES